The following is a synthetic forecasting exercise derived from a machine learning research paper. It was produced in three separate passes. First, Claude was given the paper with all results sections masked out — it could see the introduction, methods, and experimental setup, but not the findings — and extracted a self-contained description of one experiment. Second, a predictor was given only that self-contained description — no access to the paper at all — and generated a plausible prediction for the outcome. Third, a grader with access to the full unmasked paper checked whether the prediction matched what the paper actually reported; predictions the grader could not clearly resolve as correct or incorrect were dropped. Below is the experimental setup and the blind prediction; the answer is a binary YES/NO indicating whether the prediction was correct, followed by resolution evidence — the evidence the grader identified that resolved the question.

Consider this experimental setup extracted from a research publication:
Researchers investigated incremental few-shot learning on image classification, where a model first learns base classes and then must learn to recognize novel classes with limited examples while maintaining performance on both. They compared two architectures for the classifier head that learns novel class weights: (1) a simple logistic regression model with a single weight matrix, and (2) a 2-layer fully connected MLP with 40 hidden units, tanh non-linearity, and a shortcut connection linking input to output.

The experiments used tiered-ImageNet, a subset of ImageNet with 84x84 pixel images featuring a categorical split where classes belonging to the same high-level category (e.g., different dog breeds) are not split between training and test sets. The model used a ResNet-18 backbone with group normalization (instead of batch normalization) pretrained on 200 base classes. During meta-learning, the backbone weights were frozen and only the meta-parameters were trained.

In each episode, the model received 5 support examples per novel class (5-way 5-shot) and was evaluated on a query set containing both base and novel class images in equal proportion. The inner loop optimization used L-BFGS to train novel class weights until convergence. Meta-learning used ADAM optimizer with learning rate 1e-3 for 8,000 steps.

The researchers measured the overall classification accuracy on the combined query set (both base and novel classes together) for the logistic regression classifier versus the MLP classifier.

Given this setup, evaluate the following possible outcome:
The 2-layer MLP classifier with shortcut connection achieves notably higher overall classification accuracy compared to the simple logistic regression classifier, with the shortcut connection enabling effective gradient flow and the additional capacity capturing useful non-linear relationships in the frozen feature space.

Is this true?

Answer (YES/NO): NO